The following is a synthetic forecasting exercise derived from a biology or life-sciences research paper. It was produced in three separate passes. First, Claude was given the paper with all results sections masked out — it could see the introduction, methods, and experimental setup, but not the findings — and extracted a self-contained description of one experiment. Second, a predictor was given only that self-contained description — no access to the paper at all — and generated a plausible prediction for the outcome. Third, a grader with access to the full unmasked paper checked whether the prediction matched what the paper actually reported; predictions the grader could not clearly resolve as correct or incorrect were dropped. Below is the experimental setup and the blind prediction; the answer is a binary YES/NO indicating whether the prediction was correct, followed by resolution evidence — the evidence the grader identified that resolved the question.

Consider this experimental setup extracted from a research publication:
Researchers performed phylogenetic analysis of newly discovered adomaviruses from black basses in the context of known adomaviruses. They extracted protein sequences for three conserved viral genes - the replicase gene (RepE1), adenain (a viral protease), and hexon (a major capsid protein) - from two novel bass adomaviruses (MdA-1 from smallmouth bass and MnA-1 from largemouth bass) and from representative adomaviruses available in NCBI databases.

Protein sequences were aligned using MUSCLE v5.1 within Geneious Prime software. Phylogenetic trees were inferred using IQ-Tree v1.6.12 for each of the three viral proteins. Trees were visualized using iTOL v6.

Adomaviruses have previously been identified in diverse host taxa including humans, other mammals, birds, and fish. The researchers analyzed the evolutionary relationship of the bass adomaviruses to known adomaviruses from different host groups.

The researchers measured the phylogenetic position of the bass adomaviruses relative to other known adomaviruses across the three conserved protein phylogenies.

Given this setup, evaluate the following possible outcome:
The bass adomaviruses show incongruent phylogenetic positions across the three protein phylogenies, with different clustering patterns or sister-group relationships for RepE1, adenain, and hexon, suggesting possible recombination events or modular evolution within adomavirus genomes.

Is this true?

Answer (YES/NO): NO